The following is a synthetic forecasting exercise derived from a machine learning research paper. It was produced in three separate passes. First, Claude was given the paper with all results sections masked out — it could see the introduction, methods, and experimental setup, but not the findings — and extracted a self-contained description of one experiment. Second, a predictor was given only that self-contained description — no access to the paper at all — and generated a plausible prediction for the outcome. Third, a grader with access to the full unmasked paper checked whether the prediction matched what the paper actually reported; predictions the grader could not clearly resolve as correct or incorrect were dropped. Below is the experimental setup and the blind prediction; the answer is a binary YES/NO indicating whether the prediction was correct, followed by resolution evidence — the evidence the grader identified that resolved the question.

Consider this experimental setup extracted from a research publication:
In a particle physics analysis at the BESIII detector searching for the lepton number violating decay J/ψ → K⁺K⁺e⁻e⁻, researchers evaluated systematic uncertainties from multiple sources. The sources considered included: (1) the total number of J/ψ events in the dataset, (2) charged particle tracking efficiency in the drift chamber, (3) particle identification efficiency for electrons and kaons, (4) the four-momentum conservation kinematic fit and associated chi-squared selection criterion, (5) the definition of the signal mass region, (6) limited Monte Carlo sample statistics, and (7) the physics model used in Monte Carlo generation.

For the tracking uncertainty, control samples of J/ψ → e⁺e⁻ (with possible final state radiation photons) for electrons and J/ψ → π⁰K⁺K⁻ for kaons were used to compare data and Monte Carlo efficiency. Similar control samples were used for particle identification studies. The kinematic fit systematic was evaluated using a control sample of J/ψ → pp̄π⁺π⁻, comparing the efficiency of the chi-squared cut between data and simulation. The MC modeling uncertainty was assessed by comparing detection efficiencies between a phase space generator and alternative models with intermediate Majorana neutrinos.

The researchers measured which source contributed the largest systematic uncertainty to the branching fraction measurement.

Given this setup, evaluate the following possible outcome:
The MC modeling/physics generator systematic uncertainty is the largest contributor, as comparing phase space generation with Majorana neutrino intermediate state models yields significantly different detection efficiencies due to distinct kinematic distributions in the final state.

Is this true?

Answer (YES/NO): NO